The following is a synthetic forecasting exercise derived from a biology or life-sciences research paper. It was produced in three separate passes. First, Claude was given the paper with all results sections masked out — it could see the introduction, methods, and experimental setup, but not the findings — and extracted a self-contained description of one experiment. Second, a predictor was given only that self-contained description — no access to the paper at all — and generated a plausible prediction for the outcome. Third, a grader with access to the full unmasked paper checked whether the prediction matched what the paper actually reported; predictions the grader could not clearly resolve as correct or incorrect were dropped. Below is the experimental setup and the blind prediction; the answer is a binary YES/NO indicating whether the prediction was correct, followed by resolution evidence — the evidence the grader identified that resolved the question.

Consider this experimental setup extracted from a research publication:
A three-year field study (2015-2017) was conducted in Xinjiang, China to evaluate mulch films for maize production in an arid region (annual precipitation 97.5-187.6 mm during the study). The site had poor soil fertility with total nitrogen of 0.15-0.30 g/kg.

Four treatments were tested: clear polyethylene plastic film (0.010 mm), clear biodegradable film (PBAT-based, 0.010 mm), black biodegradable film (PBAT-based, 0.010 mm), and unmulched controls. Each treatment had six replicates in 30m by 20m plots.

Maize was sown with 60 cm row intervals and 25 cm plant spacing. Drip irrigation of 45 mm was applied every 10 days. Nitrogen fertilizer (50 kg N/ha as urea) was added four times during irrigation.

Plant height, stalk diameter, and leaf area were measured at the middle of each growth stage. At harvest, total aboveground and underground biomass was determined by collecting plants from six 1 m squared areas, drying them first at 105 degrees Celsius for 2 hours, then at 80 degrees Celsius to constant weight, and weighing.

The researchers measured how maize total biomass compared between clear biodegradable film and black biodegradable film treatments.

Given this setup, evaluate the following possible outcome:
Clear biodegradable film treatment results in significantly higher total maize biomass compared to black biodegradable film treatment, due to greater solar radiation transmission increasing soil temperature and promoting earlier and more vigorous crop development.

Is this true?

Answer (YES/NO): NO